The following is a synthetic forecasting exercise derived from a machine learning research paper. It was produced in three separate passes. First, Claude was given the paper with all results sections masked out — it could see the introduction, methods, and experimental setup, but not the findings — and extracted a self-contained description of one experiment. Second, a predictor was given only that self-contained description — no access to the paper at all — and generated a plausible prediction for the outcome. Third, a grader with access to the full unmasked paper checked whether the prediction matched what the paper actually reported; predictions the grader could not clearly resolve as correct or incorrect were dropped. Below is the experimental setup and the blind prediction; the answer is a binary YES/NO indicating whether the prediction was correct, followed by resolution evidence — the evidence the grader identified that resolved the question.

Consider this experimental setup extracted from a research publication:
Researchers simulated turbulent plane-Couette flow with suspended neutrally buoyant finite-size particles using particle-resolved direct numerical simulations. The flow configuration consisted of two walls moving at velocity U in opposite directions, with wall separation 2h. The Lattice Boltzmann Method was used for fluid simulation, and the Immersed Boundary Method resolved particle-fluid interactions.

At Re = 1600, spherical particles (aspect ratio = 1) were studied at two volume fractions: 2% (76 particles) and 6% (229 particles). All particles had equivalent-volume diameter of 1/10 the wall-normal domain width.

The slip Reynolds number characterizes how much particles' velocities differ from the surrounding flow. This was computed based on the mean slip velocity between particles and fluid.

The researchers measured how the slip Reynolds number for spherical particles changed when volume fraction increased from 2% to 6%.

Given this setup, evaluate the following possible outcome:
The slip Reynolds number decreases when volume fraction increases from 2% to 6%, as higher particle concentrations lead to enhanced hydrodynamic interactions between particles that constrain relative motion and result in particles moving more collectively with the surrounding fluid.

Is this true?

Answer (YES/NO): YES